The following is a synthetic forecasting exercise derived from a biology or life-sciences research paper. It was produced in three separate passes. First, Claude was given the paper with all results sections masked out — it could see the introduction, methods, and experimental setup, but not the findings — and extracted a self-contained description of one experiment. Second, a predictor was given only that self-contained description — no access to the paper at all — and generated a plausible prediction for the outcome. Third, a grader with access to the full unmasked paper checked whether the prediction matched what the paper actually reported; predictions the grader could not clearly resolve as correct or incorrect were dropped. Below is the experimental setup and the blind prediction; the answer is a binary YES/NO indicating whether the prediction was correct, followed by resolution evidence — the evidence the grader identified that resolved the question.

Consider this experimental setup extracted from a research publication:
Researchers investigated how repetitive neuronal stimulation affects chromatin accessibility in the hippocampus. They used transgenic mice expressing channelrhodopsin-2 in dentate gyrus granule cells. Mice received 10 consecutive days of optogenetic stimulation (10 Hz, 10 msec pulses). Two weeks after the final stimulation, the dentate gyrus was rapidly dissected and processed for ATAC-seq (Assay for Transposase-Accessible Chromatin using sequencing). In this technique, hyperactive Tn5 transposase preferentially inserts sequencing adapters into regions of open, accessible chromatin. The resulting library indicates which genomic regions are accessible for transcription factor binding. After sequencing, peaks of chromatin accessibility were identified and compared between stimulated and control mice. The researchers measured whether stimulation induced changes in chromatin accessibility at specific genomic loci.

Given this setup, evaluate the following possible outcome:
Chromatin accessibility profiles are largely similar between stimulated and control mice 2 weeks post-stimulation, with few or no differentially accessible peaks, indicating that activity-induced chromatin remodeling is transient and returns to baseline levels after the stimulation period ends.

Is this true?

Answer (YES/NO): NO